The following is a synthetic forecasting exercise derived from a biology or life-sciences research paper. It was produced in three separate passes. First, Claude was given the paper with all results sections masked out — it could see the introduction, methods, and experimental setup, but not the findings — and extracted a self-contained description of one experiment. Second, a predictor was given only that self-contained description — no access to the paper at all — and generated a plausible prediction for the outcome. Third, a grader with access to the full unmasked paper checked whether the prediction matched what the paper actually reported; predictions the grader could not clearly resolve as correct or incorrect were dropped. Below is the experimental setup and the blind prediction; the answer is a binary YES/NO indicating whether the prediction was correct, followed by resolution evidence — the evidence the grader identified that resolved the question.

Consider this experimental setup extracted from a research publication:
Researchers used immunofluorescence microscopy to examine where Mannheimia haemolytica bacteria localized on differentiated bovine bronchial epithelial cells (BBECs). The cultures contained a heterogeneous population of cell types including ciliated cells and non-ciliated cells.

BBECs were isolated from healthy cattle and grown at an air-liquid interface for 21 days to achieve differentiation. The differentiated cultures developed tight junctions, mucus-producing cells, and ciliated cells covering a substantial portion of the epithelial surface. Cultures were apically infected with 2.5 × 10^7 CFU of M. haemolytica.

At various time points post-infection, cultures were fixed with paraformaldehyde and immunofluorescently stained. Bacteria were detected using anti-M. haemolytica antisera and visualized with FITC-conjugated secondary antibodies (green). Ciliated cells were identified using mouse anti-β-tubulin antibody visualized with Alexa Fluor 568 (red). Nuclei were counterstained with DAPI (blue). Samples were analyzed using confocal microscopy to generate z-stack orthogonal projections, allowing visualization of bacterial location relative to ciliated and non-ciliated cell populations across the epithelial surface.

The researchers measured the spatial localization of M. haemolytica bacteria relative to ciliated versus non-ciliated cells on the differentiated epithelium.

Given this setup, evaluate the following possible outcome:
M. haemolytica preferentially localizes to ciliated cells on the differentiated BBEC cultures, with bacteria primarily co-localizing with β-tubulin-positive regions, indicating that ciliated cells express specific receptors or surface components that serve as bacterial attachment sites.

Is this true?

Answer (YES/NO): NO